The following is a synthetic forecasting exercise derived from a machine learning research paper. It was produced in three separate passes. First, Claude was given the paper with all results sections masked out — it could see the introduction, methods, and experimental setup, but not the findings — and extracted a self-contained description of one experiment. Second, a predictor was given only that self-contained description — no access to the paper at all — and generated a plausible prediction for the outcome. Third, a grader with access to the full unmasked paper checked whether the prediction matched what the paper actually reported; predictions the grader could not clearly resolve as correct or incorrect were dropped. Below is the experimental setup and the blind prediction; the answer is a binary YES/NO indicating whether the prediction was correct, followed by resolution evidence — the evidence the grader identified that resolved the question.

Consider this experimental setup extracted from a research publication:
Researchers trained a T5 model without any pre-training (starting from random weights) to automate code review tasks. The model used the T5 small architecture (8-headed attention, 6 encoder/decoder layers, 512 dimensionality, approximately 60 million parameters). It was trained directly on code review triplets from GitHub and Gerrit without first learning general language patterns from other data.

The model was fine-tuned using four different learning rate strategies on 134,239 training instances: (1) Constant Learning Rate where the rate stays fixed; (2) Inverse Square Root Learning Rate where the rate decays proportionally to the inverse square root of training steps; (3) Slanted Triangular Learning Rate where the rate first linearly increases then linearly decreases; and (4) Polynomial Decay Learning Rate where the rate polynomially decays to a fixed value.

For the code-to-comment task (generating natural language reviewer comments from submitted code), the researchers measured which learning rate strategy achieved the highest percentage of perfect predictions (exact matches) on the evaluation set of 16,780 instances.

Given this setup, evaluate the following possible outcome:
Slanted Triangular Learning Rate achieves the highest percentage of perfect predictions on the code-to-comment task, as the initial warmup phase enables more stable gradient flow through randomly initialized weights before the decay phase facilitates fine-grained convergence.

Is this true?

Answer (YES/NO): YES